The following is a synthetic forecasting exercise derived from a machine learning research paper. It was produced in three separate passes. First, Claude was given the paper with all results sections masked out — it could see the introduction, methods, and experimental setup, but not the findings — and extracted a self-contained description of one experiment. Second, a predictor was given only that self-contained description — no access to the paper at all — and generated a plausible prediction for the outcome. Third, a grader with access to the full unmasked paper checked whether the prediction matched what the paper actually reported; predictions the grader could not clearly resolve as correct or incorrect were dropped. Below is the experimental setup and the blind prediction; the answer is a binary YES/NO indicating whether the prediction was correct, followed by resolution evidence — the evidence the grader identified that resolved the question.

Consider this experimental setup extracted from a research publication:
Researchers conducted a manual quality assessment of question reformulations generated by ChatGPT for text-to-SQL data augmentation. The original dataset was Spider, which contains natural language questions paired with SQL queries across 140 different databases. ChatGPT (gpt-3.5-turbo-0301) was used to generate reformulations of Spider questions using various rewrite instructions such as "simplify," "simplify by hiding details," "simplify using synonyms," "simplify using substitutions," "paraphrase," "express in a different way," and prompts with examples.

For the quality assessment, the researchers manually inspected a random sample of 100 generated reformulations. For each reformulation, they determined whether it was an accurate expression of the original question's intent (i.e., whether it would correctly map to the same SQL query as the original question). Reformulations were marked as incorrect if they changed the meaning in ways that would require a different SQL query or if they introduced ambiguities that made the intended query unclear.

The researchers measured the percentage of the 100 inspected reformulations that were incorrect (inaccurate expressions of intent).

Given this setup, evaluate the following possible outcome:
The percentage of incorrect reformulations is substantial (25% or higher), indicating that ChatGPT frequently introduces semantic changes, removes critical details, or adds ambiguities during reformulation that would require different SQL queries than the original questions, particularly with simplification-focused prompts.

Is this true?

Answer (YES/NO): NO